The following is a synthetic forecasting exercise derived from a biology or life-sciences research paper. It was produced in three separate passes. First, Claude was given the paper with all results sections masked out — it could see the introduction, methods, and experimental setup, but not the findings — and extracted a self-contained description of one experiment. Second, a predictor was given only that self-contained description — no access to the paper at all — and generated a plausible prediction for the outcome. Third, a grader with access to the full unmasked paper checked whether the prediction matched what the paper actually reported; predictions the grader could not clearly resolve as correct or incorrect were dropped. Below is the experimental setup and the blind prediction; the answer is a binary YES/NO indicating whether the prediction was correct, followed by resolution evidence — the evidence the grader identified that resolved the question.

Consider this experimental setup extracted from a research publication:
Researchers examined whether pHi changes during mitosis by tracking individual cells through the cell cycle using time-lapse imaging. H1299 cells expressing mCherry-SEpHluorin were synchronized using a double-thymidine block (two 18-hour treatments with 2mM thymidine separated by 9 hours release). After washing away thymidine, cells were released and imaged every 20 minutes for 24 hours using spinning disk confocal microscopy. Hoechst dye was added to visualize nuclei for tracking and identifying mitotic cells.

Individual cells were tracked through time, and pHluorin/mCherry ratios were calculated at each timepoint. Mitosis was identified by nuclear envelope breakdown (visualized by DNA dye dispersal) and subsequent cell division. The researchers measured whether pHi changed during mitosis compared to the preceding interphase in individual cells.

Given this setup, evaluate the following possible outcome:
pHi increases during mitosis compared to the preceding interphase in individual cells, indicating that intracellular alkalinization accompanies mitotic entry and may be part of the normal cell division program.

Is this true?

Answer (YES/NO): NO